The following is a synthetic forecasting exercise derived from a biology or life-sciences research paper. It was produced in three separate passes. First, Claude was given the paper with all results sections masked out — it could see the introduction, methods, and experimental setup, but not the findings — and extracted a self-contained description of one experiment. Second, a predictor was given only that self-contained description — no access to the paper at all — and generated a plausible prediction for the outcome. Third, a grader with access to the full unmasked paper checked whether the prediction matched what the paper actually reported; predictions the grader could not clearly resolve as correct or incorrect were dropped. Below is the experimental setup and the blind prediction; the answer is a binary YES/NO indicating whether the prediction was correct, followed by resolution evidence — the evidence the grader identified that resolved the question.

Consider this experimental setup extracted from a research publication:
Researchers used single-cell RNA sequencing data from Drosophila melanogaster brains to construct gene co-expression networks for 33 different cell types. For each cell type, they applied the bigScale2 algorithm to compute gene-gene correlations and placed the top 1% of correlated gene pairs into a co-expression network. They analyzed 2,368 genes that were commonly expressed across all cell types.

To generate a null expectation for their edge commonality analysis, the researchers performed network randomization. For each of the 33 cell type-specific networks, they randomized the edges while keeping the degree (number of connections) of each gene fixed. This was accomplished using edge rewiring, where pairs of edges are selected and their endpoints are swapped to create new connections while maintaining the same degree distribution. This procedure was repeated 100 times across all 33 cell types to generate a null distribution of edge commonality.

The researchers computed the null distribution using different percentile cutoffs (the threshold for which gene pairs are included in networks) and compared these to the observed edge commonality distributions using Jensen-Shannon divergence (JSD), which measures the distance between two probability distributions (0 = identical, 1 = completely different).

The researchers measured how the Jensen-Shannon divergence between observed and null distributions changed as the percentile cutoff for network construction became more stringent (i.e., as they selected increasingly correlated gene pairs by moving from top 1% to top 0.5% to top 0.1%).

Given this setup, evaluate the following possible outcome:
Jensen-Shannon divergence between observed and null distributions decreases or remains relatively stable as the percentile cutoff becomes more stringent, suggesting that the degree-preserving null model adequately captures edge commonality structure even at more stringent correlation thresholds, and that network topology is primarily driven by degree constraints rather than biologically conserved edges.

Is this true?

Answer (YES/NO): NO